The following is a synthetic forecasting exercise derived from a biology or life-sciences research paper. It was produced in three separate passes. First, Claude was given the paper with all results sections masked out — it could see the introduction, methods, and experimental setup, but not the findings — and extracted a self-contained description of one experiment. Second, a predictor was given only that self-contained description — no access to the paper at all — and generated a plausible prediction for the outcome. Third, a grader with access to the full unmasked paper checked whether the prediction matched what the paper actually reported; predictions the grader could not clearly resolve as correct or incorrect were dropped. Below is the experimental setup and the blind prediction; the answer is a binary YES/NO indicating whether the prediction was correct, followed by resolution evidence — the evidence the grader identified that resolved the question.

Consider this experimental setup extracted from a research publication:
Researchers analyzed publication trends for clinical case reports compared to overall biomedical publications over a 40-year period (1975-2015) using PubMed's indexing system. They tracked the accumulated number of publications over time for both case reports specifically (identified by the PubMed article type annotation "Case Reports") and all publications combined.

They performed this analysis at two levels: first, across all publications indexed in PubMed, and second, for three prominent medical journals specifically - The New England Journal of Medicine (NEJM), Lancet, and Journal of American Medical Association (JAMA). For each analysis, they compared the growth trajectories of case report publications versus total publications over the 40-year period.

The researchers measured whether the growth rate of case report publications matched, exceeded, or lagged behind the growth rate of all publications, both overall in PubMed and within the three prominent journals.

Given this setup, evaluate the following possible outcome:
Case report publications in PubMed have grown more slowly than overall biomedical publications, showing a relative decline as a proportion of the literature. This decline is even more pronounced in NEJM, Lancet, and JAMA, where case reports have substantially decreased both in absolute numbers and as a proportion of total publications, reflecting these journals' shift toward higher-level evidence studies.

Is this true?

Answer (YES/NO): NO